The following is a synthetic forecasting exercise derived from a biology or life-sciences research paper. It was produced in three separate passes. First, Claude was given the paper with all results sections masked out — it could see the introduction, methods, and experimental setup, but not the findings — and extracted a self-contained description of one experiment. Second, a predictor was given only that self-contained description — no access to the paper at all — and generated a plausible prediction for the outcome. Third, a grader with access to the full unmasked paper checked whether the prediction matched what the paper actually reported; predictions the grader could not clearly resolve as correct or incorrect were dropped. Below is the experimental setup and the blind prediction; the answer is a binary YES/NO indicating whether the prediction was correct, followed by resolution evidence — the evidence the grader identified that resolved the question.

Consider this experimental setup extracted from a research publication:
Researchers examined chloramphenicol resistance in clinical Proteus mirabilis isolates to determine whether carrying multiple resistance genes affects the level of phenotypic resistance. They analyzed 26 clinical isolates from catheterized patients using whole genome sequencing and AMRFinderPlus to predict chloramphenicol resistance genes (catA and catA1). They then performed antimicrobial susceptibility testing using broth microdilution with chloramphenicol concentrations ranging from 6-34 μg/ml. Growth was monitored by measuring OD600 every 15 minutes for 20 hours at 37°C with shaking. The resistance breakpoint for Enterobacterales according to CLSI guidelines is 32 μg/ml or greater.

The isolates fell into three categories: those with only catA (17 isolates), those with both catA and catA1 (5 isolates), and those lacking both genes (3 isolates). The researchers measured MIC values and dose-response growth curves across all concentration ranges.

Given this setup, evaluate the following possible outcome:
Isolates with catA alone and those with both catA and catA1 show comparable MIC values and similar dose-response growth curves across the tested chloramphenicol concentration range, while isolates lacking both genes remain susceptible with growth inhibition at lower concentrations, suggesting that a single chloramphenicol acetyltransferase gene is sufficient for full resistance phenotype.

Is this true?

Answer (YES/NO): NO